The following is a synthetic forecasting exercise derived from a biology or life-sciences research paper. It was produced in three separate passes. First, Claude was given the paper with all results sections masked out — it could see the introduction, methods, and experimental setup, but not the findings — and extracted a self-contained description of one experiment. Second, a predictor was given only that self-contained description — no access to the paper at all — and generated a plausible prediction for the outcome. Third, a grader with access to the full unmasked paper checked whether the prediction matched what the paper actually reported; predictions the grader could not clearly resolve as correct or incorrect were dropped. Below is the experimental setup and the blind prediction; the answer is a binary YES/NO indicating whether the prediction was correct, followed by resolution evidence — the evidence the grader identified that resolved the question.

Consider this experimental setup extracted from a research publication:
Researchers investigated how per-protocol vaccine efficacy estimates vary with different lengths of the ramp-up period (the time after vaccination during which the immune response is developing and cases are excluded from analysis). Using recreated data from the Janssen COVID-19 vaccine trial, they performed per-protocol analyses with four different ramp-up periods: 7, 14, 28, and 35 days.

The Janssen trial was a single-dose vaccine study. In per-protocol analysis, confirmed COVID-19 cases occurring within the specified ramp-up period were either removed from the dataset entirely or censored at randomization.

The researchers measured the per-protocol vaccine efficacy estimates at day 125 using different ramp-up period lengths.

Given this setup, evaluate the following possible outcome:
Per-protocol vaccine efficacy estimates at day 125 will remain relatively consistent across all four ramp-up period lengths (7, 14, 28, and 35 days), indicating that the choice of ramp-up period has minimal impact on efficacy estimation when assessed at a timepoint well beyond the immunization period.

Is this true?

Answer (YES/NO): NO